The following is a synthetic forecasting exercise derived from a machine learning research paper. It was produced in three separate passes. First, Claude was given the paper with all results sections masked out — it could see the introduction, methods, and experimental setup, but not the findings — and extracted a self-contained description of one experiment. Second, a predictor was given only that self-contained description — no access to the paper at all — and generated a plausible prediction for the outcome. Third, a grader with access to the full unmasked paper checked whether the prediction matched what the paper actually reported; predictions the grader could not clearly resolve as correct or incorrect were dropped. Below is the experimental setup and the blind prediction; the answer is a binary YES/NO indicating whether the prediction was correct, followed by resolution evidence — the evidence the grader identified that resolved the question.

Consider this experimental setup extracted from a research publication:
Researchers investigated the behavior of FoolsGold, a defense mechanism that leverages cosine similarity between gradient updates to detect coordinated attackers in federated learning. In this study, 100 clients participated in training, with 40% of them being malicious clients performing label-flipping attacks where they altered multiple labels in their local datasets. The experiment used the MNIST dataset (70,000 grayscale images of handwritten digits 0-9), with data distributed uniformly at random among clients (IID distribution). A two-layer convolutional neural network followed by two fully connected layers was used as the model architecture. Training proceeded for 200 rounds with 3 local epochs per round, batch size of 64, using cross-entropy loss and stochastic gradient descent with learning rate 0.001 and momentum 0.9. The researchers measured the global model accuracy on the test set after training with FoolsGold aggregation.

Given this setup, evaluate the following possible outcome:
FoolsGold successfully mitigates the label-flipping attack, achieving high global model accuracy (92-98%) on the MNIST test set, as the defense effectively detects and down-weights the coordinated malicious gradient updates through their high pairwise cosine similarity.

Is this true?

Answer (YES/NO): NO